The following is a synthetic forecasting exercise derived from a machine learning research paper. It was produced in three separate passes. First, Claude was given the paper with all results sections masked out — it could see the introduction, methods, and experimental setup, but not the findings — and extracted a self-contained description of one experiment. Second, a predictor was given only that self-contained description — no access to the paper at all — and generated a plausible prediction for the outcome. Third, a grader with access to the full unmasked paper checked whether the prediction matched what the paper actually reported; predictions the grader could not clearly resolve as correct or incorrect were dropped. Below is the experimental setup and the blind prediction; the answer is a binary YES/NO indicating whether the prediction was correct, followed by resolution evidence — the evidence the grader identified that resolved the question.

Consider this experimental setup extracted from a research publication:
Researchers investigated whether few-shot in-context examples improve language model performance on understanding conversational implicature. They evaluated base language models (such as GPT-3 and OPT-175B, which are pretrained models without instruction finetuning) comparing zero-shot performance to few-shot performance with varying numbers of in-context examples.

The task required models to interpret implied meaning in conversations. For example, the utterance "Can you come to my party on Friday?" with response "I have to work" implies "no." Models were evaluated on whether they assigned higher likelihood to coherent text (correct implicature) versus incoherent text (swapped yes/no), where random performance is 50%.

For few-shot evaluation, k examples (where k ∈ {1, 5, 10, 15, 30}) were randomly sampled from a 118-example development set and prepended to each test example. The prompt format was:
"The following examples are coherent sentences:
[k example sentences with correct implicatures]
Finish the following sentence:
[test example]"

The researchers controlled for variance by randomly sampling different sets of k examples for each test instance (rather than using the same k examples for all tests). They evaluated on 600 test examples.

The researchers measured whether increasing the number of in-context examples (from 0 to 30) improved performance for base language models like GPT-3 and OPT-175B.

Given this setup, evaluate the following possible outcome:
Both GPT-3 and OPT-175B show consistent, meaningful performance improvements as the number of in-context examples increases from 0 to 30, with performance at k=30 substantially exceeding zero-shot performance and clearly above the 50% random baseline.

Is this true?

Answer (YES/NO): NO